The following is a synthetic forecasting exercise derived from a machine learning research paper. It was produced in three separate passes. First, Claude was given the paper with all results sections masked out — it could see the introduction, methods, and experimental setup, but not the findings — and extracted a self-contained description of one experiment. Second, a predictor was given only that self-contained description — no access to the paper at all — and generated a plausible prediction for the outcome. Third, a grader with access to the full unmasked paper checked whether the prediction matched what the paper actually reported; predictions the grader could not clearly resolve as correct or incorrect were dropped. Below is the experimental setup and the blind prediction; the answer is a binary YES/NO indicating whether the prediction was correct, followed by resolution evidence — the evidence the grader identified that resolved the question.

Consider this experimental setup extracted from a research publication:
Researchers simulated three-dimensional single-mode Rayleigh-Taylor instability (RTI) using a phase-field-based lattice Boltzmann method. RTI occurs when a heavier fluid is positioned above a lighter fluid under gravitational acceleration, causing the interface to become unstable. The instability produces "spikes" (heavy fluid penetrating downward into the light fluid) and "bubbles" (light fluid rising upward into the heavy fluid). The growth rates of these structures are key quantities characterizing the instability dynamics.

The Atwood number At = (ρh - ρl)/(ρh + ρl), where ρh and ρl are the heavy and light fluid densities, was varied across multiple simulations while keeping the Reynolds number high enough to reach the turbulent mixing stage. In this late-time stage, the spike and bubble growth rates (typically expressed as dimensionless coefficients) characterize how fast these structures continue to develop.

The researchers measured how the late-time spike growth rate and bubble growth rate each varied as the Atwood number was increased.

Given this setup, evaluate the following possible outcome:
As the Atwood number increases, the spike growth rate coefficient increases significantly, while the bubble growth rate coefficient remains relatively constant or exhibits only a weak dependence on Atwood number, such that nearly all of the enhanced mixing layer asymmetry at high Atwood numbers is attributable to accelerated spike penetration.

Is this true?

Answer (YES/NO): YES